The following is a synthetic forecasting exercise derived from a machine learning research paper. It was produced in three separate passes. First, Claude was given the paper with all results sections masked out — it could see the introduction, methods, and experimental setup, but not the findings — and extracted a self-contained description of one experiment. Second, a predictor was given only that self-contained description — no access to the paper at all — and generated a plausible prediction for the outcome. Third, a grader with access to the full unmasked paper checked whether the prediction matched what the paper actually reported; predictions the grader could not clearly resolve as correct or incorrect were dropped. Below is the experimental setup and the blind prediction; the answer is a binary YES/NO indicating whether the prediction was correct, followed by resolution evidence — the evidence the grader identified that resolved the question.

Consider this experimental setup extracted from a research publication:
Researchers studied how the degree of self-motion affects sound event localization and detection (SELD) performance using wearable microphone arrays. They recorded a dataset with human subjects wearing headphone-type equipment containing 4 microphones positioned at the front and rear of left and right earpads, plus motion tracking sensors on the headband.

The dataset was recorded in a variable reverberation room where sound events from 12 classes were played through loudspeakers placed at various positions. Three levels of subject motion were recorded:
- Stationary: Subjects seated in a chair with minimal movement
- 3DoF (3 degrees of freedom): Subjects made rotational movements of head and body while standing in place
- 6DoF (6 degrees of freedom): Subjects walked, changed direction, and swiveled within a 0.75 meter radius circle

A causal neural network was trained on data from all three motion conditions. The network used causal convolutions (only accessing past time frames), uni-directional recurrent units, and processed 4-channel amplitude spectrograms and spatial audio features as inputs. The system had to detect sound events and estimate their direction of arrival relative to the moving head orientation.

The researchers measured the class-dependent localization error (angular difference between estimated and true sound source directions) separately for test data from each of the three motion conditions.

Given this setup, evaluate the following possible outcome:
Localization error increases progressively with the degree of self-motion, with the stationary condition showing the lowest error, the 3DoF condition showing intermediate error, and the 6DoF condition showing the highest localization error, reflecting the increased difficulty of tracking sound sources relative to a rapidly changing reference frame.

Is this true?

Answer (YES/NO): NO